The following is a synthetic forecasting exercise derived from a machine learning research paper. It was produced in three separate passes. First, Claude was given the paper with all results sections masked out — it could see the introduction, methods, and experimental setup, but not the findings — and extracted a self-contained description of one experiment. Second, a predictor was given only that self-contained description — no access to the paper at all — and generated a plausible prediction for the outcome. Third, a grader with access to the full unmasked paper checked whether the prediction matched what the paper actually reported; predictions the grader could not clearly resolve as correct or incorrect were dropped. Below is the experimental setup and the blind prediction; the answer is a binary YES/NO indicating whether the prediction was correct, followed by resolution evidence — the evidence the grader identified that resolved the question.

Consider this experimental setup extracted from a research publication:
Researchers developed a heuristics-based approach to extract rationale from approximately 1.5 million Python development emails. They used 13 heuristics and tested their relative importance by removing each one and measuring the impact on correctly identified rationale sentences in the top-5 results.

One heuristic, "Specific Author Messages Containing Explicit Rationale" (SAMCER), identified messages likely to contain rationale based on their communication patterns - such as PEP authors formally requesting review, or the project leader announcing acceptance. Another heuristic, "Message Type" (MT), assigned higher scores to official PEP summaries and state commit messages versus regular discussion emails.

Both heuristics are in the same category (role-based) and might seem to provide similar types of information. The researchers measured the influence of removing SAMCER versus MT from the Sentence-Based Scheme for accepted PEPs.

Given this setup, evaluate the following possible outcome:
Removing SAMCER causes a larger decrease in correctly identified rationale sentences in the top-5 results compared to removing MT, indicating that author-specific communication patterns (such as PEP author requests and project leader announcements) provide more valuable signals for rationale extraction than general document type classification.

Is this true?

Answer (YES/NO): NO